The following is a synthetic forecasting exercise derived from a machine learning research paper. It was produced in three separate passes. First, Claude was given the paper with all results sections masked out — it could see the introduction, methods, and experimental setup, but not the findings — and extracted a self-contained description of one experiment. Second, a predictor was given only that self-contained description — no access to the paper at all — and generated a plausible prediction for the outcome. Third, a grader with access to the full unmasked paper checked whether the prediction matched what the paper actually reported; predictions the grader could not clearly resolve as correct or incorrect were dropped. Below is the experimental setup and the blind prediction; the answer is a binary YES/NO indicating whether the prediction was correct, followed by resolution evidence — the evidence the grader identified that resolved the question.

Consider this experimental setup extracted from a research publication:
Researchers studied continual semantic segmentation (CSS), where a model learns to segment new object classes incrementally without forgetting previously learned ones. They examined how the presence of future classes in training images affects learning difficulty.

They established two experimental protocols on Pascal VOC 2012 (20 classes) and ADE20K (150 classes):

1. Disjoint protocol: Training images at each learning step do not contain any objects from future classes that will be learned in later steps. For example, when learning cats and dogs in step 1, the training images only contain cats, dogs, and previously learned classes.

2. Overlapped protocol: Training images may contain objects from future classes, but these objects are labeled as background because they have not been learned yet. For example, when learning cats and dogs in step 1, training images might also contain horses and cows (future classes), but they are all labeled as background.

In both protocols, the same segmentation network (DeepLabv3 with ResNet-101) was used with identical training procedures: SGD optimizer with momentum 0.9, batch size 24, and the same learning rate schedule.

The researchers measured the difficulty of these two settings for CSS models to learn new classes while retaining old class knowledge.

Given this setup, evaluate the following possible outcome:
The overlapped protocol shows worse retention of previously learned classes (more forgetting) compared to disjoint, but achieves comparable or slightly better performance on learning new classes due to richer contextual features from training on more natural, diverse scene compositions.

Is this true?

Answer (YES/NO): NO